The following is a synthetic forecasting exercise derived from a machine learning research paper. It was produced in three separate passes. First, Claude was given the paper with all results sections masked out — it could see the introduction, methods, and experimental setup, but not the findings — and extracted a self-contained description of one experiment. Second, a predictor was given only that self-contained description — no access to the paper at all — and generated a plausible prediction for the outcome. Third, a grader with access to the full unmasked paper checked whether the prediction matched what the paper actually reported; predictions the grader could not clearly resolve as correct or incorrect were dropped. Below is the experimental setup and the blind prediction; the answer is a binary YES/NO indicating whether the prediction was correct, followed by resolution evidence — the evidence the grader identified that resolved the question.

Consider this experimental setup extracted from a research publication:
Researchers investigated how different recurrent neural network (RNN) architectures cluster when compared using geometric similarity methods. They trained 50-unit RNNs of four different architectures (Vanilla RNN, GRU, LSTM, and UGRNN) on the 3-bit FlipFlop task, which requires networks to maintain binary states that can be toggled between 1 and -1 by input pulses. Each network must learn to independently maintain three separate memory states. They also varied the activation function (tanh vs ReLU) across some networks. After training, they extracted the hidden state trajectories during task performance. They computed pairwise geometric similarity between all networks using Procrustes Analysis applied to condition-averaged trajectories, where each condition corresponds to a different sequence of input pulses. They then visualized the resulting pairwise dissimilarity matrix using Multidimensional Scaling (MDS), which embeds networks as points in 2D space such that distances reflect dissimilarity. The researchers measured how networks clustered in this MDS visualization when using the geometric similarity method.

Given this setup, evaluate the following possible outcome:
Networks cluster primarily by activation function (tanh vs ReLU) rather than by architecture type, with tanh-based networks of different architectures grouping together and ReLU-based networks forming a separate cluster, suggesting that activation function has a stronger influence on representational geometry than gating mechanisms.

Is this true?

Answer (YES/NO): NO